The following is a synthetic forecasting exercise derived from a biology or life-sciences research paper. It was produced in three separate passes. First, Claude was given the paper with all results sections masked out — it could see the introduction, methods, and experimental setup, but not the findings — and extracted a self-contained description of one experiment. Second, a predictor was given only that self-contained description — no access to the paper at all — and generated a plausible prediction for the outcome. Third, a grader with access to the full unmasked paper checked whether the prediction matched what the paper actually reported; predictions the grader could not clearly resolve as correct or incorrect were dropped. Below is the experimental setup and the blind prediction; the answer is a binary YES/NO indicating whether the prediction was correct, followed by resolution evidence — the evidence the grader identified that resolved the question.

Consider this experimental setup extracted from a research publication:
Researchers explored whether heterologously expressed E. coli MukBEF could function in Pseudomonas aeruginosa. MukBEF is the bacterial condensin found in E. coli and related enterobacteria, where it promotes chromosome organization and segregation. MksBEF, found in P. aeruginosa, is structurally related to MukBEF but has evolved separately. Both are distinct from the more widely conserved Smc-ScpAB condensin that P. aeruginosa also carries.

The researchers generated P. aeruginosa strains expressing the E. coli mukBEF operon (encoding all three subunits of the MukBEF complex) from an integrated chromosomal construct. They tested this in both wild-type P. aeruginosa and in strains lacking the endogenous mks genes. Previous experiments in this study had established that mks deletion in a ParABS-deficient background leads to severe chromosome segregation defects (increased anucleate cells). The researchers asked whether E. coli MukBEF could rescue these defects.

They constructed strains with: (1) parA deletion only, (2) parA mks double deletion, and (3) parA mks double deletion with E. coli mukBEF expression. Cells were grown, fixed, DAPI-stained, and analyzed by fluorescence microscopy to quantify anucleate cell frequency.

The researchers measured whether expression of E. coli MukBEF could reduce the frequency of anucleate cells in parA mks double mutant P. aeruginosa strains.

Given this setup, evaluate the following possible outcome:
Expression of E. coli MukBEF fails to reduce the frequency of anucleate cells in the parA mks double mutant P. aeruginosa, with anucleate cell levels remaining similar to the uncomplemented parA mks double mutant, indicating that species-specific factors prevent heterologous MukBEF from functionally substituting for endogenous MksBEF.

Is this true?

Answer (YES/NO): NO